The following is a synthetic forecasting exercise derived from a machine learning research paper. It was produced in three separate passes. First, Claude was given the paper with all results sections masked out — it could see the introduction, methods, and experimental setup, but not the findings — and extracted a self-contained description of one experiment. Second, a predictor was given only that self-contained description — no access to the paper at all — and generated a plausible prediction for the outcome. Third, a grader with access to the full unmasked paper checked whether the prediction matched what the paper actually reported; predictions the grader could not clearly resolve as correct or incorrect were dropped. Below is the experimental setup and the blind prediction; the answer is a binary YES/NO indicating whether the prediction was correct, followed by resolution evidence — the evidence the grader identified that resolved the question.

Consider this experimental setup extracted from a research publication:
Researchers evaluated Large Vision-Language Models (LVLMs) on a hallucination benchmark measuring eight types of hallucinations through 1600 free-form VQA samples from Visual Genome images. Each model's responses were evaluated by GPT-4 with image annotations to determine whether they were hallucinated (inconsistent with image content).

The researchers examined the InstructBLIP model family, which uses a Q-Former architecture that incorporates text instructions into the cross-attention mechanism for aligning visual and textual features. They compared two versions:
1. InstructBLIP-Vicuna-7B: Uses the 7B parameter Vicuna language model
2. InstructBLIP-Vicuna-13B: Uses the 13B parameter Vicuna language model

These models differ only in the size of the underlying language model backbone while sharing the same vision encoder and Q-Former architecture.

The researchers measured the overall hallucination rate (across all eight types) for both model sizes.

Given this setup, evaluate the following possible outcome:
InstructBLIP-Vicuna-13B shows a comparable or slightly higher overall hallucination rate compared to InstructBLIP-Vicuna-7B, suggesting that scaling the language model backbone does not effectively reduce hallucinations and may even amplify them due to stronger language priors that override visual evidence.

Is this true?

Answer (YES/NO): YES